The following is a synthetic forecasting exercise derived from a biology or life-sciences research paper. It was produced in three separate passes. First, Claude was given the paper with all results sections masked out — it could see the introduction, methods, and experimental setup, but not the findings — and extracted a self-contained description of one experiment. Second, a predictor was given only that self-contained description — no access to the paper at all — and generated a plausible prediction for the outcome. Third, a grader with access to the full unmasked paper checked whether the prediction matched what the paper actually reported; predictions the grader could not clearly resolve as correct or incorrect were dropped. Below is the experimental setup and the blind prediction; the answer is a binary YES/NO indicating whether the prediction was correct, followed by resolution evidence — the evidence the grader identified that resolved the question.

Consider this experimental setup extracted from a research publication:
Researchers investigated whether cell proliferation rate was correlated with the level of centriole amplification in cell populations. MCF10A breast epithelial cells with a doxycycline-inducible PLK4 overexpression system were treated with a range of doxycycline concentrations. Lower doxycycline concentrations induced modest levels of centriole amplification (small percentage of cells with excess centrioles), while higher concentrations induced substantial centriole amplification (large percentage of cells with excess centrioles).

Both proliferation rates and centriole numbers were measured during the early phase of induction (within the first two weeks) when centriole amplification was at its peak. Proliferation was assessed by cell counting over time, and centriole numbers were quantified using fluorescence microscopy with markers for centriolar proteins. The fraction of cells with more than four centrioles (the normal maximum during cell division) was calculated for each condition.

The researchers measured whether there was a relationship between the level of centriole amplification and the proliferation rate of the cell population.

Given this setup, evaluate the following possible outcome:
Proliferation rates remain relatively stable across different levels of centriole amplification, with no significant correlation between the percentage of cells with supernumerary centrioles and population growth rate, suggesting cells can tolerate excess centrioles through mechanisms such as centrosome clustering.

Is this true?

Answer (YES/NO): NO